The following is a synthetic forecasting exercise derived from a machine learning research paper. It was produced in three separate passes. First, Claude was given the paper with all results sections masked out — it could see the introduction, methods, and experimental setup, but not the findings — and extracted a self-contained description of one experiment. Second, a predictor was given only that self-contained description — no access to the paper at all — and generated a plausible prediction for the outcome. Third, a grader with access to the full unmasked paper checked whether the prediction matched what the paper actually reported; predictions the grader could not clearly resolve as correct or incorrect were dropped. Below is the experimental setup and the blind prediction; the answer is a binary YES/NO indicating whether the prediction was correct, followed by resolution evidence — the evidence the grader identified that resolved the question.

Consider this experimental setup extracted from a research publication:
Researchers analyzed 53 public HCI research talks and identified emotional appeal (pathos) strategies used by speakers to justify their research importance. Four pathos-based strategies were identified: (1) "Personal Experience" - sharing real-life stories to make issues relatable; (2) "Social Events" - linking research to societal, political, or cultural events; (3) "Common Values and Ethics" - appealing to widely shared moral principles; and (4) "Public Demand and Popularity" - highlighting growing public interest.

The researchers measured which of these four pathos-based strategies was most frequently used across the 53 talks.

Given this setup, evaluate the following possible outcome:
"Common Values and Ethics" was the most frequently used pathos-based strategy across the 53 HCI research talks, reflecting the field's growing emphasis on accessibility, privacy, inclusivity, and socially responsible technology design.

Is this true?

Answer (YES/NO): YES